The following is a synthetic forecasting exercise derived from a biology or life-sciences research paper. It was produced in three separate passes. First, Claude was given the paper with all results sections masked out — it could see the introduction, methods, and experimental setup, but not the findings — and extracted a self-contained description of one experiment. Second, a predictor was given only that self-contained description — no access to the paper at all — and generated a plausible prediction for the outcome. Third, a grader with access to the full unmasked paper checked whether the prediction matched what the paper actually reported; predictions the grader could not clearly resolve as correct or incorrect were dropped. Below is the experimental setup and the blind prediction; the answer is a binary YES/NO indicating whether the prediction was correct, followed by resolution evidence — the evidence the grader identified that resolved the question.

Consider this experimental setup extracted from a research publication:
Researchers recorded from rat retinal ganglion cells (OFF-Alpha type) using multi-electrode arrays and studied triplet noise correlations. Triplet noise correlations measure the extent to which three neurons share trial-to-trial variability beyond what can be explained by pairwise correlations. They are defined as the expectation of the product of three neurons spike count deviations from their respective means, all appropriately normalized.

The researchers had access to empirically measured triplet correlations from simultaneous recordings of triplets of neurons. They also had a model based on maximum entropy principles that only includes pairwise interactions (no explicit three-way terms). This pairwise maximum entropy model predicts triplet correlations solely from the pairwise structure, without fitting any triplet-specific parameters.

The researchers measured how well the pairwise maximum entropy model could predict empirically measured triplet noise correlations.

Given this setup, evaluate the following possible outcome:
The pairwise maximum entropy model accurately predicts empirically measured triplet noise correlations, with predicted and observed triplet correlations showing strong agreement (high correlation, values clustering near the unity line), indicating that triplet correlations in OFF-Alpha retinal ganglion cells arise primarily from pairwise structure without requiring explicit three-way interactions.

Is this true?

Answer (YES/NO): NO